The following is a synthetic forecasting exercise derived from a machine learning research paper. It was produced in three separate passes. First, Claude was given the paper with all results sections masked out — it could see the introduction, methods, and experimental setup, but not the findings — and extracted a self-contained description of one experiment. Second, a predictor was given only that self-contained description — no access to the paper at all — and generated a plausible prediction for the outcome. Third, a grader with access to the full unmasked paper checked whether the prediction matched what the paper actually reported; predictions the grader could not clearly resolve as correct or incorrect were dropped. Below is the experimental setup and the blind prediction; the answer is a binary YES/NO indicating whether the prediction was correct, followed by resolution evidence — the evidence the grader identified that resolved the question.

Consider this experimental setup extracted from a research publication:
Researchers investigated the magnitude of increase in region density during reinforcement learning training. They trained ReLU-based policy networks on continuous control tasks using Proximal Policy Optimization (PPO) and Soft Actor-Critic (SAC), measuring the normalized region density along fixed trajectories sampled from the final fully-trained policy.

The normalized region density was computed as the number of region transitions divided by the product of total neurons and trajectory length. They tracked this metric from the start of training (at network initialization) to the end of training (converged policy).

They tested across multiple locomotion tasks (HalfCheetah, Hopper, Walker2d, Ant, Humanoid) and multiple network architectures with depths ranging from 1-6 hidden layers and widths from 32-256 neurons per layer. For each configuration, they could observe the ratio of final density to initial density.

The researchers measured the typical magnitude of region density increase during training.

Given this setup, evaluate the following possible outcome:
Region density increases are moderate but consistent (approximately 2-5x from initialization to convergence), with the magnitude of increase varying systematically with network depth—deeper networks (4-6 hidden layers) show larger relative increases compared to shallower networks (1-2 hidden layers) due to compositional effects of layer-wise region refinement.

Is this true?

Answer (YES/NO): NO